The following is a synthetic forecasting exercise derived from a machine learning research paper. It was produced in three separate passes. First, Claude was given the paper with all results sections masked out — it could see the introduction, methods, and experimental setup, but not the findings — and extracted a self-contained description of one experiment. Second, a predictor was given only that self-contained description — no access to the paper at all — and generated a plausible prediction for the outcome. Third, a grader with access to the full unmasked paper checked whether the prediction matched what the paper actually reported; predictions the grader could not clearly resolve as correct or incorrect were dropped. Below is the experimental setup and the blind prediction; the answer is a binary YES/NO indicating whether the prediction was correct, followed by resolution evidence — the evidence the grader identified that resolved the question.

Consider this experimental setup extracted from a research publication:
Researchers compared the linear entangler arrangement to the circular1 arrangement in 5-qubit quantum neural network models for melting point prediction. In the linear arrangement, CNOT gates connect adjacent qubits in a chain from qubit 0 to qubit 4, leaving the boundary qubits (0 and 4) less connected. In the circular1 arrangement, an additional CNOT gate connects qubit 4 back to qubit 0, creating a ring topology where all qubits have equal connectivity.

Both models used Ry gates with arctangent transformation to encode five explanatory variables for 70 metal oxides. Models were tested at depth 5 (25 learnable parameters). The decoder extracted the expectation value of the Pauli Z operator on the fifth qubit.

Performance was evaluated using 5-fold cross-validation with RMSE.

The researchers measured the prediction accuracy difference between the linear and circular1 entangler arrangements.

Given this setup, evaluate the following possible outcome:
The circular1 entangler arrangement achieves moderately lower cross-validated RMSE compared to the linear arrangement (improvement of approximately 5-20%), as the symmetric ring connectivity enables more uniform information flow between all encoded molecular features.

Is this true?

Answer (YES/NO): NO